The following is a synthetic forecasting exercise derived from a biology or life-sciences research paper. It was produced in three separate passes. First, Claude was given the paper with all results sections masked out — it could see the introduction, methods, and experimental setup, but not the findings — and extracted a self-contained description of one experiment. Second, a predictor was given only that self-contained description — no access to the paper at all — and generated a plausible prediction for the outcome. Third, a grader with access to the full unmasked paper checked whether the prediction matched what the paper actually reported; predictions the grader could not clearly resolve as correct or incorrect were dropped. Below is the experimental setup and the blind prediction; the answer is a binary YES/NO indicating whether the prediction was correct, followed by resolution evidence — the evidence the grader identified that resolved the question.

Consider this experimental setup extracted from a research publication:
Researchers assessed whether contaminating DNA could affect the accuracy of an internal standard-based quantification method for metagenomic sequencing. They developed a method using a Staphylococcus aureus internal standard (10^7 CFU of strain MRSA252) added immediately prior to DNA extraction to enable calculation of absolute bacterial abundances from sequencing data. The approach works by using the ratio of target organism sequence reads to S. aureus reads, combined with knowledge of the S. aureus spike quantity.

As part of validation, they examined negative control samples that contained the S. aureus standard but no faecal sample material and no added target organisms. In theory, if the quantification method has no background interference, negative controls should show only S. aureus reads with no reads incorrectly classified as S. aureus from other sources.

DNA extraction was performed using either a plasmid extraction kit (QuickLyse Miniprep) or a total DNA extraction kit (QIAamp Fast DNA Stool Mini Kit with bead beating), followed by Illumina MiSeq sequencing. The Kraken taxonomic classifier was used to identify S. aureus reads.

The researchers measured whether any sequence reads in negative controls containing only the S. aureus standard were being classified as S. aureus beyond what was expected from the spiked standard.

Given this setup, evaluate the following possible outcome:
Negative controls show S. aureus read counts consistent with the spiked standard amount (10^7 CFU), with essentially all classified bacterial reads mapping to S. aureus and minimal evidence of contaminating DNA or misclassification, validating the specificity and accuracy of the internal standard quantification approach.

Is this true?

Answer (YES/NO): NO